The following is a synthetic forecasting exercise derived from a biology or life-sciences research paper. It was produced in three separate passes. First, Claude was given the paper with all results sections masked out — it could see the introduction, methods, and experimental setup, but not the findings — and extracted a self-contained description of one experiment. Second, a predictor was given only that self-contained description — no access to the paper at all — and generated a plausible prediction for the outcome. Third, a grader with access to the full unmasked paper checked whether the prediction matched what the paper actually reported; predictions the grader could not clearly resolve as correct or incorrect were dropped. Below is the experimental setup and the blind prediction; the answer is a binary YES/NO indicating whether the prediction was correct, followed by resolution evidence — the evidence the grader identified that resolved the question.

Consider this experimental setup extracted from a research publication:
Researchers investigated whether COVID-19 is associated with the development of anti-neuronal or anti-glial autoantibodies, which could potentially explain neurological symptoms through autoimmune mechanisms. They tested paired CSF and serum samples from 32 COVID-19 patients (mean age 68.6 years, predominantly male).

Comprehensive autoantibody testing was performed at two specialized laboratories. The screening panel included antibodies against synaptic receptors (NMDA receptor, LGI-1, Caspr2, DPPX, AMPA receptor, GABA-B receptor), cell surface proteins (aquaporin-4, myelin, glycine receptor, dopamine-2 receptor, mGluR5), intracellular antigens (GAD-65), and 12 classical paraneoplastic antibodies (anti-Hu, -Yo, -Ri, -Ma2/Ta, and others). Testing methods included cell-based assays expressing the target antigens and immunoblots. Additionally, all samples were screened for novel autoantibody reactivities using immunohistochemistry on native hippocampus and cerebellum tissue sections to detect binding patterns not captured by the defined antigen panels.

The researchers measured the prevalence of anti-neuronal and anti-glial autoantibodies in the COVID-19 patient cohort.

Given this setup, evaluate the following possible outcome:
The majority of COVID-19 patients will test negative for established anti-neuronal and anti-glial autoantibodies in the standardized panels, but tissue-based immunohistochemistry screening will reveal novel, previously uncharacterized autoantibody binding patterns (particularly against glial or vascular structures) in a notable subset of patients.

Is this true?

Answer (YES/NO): NO